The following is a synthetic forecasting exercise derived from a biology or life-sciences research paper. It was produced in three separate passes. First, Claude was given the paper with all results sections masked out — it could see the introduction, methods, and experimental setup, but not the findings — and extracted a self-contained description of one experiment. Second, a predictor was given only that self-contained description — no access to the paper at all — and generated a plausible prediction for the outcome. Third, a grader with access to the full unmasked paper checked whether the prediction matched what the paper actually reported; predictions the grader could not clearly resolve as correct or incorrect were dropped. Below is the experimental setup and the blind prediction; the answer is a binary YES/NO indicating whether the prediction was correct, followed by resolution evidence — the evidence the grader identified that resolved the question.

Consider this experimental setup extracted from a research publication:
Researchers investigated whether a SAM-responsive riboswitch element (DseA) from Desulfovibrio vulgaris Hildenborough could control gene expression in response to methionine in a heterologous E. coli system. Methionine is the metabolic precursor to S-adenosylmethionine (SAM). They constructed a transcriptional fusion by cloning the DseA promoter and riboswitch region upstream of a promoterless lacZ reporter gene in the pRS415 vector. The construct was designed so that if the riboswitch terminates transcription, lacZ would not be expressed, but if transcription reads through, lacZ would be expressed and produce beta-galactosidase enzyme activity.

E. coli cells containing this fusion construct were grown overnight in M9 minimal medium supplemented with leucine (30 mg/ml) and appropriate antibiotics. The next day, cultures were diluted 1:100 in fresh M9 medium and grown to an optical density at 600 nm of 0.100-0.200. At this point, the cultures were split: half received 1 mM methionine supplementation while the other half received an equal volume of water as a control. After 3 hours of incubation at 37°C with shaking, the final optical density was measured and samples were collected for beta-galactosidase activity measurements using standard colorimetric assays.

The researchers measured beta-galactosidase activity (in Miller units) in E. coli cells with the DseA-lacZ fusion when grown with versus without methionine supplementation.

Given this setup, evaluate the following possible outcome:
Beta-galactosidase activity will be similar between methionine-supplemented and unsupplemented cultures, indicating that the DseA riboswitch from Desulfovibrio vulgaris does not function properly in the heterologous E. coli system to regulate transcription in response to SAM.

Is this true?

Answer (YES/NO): NO